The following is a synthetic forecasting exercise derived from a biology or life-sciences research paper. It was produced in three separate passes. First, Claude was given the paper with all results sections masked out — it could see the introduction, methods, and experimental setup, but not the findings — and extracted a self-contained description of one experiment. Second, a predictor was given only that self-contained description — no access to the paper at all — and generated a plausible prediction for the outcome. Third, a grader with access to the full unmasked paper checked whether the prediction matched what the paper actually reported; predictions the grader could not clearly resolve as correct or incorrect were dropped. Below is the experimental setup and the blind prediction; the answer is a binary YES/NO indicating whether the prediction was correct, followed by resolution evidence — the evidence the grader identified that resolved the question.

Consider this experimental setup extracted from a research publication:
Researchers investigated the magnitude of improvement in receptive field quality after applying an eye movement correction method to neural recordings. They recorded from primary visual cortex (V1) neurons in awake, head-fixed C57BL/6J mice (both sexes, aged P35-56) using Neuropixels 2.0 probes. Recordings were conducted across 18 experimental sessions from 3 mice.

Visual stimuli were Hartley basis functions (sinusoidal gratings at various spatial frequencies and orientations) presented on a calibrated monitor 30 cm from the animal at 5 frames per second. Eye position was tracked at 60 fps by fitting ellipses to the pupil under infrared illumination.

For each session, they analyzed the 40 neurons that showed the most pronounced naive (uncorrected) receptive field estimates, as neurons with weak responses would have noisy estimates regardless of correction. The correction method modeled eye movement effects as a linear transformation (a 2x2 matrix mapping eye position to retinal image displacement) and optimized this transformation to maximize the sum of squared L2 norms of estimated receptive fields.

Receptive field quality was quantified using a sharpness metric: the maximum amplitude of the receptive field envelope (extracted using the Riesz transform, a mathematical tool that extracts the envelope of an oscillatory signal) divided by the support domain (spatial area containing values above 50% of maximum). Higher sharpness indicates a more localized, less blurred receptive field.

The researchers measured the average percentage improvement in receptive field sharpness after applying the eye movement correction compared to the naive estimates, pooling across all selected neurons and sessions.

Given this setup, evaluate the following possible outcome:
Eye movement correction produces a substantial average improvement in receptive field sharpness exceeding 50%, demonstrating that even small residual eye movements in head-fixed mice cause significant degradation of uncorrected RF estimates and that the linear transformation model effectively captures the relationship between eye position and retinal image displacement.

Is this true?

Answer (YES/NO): YES